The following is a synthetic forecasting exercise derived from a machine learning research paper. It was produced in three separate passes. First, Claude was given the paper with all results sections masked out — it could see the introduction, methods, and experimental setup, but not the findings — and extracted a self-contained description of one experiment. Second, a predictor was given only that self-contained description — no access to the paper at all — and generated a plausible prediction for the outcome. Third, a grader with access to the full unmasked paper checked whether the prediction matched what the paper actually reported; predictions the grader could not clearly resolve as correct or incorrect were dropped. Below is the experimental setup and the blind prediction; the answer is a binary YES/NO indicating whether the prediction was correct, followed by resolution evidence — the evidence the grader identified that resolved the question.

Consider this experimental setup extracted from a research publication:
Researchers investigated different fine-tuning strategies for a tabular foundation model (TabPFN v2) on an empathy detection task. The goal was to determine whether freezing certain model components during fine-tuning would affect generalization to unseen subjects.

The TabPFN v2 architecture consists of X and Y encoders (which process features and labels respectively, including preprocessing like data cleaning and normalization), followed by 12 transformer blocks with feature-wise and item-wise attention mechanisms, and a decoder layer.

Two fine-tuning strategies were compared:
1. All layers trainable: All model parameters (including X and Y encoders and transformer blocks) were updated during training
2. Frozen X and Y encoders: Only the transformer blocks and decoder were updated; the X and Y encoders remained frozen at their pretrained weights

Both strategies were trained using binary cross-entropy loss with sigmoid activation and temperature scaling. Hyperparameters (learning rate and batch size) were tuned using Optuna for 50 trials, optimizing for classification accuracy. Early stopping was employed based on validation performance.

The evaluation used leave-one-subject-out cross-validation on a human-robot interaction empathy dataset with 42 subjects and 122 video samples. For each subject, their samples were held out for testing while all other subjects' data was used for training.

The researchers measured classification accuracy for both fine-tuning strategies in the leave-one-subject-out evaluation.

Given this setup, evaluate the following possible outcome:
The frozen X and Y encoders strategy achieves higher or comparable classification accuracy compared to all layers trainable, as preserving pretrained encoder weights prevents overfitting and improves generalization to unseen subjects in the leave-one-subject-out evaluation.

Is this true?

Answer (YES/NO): YES